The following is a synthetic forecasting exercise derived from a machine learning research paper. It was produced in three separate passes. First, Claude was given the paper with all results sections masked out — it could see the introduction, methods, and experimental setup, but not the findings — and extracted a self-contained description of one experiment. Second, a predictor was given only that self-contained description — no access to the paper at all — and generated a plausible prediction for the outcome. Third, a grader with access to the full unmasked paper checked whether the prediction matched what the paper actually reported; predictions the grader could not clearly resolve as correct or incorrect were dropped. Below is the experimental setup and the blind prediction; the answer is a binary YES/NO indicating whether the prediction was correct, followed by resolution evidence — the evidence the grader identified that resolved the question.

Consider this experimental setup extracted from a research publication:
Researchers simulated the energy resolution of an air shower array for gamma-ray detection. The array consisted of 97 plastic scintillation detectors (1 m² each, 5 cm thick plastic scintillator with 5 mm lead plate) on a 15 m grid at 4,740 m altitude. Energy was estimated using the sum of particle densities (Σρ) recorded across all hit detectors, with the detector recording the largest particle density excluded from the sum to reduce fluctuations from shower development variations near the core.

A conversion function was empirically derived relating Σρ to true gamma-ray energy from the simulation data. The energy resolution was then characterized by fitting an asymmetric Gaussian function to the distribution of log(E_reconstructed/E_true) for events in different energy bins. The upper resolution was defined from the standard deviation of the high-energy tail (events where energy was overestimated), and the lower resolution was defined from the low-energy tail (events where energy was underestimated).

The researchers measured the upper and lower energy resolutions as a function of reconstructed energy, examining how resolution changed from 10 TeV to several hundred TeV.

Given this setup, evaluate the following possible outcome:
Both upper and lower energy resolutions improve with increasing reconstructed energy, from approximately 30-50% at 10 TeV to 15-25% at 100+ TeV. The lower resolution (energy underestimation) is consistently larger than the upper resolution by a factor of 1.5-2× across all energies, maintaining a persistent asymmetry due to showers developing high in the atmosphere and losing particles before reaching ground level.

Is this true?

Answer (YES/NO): NO